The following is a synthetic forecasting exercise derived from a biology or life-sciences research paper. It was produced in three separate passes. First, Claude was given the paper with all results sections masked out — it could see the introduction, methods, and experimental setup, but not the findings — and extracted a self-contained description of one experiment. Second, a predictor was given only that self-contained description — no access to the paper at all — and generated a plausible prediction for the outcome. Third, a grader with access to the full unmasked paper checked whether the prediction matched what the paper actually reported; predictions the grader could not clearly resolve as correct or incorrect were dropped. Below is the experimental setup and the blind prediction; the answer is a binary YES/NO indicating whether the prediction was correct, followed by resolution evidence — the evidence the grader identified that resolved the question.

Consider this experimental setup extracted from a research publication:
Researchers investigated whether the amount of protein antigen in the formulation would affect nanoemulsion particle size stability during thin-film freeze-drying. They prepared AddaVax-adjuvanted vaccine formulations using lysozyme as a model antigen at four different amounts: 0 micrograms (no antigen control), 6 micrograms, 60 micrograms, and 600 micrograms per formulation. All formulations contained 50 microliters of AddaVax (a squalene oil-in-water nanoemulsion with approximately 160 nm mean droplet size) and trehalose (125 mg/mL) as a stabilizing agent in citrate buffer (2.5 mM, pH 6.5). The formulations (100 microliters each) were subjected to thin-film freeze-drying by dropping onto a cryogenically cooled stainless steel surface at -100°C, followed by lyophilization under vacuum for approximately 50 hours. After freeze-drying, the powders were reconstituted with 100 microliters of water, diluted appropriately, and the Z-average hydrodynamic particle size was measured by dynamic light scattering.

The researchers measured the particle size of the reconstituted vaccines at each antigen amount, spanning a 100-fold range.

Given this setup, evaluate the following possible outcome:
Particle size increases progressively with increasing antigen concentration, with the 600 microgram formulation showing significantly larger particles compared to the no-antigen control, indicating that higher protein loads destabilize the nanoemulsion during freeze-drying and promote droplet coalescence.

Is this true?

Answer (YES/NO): NO